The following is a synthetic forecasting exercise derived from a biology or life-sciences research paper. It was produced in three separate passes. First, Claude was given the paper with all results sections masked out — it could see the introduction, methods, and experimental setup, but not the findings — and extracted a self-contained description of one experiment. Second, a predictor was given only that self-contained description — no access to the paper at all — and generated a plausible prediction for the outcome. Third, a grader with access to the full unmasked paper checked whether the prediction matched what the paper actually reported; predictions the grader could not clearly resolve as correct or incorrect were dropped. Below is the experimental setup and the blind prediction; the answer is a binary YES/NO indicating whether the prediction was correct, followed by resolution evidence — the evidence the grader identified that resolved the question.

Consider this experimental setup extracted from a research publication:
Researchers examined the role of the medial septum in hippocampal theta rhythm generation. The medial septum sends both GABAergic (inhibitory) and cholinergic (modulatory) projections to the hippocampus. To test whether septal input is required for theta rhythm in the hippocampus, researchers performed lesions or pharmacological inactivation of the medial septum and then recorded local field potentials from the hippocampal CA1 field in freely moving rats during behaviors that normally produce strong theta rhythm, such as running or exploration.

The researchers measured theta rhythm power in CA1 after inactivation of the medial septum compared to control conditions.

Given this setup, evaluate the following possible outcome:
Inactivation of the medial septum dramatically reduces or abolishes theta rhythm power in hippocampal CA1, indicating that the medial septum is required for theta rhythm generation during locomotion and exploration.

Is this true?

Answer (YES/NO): YES